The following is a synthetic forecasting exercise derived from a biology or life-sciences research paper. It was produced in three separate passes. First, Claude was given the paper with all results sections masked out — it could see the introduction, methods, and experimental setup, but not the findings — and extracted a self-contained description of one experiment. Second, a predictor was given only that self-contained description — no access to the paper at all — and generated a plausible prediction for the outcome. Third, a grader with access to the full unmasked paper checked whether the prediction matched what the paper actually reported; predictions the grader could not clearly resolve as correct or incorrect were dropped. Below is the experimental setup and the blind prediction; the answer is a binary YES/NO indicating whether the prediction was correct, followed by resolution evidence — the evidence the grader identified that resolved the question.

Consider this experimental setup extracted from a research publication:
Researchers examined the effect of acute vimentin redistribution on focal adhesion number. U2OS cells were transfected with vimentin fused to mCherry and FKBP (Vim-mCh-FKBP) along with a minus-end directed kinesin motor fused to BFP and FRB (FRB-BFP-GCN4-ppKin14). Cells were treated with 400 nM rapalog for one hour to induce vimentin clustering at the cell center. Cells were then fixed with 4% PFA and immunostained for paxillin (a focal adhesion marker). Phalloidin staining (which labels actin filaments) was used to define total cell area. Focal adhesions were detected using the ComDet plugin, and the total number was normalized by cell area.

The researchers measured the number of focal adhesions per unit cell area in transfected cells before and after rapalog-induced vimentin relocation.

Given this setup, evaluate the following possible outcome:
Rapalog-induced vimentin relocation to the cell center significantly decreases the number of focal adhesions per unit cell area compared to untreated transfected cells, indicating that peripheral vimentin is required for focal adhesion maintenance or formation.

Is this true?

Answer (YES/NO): NO